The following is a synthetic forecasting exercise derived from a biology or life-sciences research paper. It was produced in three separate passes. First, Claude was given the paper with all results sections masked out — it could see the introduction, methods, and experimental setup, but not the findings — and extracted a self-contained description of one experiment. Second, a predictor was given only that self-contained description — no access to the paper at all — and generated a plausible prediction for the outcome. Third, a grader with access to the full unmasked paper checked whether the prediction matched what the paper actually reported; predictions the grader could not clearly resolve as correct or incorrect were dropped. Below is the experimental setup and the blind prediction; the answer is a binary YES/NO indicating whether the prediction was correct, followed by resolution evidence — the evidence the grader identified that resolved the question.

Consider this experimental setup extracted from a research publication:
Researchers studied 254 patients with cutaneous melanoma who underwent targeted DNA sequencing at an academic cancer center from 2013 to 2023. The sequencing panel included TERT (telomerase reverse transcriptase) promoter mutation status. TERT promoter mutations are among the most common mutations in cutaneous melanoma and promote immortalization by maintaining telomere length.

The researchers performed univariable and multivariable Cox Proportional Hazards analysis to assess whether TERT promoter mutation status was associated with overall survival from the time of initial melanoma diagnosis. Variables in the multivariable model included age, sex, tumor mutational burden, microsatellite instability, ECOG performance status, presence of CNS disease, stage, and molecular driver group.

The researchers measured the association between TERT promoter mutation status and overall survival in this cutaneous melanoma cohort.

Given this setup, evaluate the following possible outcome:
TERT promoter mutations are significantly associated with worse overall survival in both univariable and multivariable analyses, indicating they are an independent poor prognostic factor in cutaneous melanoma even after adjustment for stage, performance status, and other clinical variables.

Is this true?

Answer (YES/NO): NO